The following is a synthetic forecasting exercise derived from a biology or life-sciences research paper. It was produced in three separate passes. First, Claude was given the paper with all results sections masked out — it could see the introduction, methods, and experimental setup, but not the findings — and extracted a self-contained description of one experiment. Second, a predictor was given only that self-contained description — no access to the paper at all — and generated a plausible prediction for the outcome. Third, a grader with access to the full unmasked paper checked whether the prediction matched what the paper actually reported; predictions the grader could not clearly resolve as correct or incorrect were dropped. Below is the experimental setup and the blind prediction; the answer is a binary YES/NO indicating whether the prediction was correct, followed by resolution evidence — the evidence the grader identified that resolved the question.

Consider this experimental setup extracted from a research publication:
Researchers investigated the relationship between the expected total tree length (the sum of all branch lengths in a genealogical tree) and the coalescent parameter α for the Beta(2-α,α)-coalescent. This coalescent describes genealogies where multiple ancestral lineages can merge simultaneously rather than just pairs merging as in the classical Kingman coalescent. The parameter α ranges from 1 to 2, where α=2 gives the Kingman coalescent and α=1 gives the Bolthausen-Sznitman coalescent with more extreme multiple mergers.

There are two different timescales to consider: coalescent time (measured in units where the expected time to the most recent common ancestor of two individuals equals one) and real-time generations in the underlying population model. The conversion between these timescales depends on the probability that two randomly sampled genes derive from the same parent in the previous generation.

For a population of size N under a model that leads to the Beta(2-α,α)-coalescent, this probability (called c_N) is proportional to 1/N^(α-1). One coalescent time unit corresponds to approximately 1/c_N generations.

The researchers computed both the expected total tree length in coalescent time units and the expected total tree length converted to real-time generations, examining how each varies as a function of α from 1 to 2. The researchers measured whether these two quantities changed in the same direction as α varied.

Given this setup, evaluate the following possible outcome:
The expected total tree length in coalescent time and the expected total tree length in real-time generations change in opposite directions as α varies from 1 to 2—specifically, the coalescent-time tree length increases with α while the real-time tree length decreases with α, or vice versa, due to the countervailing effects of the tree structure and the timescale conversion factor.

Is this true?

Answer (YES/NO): YES